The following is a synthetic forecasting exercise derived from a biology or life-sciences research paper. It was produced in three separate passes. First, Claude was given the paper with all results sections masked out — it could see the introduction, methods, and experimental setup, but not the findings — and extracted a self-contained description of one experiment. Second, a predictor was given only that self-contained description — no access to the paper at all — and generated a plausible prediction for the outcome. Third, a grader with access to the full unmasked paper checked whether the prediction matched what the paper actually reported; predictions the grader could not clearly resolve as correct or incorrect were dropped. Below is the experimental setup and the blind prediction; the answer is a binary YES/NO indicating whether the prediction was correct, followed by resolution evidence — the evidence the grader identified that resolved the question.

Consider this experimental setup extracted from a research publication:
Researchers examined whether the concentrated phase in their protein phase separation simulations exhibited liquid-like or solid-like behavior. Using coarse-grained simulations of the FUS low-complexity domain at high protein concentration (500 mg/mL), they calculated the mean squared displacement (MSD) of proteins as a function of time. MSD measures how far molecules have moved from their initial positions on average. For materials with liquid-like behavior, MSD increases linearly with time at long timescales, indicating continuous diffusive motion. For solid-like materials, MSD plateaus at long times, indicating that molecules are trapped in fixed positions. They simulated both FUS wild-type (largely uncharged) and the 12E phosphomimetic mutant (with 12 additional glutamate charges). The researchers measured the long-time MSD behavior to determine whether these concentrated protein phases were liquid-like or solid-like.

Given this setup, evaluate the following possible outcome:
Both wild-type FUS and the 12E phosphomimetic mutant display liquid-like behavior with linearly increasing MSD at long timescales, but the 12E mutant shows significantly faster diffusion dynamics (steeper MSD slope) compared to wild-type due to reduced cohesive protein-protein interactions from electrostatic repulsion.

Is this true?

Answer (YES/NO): NO